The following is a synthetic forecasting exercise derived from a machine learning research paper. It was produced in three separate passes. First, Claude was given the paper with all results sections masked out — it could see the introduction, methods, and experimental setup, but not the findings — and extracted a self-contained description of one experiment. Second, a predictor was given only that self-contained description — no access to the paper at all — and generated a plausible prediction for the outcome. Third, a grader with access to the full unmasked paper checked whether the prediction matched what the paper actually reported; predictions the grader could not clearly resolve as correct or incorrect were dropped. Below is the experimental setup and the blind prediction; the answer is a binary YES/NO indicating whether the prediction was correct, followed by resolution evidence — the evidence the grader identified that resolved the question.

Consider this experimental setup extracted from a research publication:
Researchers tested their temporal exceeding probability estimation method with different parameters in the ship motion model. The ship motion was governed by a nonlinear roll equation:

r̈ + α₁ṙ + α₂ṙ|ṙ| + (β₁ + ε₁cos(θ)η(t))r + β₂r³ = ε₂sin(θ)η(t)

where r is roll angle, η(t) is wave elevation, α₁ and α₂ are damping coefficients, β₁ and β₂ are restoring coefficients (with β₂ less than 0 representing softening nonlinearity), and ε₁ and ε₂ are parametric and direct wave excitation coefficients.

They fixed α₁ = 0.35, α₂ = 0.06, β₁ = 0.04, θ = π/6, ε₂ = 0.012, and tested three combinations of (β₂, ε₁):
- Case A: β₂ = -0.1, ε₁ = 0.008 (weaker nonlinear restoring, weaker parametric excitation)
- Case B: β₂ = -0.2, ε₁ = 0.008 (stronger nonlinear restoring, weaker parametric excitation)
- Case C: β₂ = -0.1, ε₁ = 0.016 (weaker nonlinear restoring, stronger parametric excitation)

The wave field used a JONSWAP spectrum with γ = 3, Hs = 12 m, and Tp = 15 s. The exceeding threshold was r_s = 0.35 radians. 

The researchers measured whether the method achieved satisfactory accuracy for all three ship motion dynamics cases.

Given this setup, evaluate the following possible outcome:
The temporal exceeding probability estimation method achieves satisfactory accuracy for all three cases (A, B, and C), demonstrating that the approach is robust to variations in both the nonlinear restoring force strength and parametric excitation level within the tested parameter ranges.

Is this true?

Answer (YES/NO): YES